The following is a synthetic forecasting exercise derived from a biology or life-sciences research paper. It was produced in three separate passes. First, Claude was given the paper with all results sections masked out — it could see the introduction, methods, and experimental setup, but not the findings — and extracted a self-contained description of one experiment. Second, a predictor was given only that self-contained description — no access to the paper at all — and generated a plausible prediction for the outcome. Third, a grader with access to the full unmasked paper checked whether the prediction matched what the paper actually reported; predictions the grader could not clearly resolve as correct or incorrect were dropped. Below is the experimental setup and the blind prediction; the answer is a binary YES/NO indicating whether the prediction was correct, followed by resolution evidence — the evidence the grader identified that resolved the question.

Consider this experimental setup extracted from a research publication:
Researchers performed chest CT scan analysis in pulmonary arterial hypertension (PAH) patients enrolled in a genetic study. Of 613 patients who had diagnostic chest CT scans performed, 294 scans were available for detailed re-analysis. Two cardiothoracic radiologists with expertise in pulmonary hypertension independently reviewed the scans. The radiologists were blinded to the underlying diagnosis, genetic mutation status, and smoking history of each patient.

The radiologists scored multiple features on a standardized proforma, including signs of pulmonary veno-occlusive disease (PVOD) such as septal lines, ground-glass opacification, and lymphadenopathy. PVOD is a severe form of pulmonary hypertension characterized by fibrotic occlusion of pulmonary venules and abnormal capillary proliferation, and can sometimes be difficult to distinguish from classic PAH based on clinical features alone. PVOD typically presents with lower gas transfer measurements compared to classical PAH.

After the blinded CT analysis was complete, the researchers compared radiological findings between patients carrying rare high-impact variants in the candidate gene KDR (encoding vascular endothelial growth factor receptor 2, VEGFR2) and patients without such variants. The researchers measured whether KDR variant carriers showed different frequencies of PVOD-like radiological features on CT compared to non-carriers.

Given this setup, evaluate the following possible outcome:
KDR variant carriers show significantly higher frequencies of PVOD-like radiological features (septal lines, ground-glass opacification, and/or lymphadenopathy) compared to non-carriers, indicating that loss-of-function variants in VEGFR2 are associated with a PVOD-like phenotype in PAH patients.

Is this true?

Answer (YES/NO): NO